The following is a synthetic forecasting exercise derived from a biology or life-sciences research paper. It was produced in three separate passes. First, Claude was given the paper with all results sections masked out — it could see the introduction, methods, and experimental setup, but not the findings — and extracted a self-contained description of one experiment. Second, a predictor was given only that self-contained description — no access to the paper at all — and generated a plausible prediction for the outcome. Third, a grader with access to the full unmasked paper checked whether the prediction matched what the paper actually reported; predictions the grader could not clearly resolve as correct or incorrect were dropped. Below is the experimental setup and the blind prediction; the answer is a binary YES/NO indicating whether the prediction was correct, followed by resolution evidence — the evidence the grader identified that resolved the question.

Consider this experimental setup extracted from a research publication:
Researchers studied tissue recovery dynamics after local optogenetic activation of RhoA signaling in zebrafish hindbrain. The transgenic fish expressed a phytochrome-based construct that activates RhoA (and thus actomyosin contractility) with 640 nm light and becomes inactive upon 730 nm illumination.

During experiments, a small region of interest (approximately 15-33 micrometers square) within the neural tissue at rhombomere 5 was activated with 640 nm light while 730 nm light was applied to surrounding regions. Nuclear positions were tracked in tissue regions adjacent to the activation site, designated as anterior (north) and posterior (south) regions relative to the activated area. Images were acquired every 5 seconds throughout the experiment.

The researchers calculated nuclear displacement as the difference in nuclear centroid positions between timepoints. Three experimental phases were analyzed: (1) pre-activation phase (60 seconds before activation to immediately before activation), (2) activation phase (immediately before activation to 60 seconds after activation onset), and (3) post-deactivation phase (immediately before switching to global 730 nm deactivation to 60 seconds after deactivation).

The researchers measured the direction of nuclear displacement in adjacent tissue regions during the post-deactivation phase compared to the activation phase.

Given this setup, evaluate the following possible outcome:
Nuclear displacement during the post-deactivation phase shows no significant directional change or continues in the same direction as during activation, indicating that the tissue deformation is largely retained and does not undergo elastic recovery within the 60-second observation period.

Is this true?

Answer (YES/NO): NO